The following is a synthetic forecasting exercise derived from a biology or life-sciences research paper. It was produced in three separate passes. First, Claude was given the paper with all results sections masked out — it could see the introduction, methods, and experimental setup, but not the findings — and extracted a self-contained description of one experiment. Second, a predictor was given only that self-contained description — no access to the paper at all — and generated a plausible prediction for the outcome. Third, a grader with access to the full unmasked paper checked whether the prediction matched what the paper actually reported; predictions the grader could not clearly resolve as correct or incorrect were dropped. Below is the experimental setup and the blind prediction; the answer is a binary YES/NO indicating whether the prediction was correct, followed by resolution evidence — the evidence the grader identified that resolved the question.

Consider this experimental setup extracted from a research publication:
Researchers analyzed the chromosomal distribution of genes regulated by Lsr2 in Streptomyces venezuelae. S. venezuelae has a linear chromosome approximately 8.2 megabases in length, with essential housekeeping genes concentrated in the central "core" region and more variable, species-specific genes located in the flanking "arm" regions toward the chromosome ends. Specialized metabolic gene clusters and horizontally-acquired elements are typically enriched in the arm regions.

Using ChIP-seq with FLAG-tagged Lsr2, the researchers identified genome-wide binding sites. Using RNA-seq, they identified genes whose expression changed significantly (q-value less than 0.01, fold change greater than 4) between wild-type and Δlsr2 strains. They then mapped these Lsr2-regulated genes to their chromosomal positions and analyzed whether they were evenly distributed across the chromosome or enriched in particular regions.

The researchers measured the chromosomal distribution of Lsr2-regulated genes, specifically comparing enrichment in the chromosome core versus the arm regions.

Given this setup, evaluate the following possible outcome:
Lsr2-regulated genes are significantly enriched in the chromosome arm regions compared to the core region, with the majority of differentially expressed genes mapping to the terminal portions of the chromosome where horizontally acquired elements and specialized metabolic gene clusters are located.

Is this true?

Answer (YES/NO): NO